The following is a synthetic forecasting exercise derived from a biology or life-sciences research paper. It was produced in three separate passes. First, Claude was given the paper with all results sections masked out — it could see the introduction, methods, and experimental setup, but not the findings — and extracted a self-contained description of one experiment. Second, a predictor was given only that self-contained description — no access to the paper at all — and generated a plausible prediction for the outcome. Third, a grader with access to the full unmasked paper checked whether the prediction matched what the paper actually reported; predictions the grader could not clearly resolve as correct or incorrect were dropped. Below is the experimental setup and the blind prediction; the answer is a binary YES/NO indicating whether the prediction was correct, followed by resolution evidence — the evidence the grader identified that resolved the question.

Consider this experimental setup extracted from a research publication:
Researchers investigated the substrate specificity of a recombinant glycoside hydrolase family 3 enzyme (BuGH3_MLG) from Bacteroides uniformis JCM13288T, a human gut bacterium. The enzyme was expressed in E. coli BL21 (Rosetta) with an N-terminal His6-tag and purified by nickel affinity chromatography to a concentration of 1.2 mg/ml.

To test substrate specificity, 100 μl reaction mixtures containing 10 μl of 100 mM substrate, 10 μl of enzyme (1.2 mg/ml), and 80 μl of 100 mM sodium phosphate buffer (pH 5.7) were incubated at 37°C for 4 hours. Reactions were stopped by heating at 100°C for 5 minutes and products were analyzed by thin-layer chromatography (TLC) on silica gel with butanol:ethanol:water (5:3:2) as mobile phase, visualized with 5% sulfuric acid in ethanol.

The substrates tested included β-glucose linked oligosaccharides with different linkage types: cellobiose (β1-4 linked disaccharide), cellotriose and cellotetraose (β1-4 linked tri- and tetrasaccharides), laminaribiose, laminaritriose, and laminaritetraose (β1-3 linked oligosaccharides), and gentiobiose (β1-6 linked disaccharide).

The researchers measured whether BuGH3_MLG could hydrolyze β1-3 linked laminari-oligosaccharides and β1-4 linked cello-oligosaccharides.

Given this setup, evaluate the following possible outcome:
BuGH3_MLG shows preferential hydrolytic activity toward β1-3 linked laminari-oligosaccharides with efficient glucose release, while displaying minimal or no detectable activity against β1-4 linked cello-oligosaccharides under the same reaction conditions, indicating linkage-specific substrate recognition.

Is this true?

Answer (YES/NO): NO